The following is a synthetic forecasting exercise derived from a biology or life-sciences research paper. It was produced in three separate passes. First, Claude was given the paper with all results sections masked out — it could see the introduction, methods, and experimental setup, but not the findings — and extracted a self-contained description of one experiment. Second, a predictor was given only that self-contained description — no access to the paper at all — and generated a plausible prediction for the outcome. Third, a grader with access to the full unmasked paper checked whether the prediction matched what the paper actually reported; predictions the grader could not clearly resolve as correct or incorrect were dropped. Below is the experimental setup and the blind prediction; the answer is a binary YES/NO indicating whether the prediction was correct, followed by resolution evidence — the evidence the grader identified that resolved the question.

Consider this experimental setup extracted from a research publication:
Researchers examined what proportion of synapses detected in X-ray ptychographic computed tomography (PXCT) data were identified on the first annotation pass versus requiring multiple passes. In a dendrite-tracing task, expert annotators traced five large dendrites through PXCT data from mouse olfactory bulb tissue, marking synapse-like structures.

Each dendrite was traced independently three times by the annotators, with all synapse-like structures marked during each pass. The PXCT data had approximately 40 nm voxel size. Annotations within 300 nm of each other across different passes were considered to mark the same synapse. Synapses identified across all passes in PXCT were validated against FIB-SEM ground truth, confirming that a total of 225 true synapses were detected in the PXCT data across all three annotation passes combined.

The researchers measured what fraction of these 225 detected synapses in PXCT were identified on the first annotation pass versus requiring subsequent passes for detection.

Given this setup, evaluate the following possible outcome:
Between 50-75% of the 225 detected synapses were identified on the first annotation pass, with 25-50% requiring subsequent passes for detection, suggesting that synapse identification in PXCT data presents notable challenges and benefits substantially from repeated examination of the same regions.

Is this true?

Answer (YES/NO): YES